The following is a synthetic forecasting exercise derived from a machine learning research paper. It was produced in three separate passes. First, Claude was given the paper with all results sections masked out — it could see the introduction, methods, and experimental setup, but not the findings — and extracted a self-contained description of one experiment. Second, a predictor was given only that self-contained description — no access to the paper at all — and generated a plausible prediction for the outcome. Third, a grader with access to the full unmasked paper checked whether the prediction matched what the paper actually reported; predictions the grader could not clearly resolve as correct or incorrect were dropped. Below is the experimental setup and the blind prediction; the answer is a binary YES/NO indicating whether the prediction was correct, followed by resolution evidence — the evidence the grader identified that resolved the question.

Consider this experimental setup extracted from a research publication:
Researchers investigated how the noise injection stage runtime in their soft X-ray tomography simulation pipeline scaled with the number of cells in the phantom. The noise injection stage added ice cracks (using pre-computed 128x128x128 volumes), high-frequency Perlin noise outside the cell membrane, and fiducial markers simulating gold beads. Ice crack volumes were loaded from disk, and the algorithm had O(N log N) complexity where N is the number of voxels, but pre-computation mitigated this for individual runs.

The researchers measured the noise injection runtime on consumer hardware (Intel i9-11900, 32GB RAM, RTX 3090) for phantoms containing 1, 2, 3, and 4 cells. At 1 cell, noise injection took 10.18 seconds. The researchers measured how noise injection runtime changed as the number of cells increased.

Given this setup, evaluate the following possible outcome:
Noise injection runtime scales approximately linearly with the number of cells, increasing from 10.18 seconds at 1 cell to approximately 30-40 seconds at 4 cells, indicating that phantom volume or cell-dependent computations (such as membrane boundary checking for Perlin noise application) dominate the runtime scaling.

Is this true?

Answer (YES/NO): NO